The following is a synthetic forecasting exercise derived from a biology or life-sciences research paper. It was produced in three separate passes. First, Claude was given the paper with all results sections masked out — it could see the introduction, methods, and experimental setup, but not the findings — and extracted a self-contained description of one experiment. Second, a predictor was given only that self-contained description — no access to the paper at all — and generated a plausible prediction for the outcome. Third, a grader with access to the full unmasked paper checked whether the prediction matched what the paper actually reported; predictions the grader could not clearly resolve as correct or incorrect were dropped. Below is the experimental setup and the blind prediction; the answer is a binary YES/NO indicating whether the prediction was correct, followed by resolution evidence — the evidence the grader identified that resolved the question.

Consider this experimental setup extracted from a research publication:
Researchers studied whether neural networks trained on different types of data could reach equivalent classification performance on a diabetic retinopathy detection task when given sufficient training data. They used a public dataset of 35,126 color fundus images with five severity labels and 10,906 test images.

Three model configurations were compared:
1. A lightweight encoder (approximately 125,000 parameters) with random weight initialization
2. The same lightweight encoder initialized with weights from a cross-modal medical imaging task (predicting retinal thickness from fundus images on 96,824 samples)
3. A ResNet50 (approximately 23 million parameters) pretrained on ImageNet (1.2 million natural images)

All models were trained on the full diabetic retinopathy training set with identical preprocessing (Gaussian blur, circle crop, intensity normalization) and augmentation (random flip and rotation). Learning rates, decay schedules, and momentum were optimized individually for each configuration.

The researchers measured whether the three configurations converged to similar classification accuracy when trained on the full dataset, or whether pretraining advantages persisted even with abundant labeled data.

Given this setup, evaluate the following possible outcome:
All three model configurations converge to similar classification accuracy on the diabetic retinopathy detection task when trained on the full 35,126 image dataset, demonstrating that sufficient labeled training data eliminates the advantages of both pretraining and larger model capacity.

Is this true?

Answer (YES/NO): NO